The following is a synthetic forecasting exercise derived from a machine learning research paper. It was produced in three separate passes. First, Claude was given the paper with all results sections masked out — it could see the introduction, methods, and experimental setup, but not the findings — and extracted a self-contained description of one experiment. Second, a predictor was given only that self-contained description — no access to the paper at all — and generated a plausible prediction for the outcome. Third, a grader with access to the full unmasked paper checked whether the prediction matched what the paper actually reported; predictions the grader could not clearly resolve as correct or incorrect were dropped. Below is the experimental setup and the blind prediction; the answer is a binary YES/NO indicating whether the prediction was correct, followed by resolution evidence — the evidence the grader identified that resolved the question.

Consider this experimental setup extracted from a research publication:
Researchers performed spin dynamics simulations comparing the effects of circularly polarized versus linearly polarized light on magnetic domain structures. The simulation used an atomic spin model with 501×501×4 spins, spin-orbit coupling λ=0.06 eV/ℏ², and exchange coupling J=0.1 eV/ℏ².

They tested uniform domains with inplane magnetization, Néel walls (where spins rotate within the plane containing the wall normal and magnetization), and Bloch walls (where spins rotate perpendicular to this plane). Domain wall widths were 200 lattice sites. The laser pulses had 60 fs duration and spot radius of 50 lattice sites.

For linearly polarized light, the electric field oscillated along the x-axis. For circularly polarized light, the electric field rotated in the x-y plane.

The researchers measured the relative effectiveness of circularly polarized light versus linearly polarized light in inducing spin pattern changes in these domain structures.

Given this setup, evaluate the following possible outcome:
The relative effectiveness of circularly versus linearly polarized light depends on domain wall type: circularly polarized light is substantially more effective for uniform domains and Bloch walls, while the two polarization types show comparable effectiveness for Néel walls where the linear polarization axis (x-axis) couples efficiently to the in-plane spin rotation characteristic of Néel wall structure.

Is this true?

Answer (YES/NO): NO